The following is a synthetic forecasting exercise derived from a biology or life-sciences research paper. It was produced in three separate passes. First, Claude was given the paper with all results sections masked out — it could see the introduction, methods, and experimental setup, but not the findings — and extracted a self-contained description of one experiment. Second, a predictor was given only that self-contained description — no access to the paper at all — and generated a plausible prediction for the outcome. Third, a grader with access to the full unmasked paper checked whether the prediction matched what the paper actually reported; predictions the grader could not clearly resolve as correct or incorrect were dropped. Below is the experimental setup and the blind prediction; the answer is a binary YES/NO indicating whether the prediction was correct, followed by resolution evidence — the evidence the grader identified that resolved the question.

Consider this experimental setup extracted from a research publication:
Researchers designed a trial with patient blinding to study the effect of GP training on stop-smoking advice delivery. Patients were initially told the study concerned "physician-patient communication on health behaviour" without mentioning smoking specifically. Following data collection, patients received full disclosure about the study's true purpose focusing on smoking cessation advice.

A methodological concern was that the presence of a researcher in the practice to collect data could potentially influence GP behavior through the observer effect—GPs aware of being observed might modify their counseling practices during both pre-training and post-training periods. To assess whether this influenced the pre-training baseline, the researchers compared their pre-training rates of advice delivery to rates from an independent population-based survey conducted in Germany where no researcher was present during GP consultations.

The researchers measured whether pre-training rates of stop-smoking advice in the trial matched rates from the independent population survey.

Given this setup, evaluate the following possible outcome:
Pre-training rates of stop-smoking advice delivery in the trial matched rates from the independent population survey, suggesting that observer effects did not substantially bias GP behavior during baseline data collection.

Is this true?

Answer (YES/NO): YES